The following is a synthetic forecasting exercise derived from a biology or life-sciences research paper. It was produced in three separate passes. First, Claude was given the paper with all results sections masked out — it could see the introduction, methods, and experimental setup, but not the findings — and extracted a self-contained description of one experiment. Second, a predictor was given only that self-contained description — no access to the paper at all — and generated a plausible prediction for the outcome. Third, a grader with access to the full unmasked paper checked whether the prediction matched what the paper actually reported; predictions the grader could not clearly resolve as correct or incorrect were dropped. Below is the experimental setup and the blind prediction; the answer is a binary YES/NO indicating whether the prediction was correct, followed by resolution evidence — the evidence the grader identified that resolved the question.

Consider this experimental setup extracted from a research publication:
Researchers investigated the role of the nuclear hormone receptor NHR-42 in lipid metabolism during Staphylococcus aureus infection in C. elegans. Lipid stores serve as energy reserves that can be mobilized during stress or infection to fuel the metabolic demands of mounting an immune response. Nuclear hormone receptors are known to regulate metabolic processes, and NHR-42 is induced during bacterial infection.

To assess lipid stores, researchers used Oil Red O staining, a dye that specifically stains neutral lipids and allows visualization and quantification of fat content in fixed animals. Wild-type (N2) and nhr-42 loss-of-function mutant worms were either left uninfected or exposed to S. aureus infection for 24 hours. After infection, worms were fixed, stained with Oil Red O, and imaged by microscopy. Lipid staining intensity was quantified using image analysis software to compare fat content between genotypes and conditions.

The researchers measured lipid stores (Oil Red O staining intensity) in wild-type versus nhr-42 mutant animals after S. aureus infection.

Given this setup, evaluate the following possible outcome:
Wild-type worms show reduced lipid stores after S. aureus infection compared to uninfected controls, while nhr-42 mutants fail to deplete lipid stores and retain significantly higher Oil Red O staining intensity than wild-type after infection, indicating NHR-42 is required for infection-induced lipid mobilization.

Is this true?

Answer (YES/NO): YES